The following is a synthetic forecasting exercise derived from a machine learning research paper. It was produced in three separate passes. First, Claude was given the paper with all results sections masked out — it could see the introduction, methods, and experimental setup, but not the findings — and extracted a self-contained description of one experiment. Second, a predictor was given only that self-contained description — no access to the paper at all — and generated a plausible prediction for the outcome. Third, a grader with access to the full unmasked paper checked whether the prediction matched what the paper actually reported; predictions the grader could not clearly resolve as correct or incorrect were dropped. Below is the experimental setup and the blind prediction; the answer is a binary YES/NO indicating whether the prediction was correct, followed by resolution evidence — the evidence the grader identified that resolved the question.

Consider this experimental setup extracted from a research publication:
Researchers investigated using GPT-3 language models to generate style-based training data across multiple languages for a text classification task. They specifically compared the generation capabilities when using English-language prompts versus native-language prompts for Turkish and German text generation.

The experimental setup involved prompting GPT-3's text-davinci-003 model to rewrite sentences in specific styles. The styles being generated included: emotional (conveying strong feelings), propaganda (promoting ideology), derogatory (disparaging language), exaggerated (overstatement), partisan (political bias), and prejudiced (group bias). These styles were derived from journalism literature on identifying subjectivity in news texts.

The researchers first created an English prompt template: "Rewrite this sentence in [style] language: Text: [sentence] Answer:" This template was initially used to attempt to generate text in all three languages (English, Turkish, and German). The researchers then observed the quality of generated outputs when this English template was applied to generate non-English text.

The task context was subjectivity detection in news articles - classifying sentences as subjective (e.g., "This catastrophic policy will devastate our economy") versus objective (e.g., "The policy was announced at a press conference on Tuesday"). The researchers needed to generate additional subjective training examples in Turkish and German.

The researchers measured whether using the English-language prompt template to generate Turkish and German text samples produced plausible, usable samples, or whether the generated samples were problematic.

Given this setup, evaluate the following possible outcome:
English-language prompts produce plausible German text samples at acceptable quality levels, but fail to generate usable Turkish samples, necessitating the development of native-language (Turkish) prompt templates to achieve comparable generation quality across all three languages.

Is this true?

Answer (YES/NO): NO